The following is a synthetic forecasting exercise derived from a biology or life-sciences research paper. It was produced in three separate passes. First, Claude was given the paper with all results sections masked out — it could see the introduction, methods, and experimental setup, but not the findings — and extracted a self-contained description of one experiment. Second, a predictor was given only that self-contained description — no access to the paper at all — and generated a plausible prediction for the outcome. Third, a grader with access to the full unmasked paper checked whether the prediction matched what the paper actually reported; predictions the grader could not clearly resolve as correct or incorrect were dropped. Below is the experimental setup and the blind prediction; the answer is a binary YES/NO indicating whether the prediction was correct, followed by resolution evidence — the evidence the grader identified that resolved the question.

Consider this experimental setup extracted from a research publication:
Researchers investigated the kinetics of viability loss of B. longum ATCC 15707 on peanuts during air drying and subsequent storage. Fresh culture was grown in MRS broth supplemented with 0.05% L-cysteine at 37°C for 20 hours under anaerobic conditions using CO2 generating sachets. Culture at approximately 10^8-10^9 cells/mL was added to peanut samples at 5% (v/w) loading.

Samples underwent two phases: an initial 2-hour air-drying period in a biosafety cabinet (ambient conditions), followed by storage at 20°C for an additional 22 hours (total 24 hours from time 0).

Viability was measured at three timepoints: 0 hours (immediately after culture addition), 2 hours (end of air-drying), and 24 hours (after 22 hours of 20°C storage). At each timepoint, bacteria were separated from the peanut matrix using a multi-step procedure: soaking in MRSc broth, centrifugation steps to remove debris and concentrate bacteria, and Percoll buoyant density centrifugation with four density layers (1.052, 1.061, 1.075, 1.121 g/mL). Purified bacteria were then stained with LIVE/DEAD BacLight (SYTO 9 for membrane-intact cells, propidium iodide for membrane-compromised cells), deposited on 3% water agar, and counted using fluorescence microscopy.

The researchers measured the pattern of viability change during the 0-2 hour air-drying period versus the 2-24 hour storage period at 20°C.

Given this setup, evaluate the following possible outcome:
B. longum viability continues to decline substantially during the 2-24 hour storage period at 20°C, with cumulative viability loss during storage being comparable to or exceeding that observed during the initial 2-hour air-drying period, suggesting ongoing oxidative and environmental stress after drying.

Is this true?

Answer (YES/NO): NO